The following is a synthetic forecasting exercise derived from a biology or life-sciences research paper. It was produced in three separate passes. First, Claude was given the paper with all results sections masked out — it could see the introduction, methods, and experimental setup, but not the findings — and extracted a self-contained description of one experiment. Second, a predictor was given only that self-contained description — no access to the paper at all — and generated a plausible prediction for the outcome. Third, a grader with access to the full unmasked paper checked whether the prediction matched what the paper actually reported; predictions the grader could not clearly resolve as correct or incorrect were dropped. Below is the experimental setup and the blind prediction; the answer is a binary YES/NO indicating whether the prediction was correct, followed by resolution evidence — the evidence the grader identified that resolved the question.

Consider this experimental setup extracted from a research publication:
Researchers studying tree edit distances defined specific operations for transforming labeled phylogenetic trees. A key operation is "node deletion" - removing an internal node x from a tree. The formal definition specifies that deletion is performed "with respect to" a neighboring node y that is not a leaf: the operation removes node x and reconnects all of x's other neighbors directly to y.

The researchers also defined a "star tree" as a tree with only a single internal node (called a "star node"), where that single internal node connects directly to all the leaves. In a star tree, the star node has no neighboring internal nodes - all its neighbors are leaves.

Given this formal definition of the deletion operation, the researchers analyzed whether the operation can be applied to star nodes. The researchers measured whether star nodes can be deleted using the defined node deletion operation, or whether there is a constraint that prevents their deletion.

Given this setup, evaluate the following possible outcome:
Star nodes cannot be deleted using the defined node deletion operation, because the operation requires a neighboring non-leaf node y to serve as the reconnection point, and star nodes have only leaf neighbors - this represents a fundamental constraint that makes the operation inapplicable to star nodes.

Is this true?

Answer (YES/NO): YES